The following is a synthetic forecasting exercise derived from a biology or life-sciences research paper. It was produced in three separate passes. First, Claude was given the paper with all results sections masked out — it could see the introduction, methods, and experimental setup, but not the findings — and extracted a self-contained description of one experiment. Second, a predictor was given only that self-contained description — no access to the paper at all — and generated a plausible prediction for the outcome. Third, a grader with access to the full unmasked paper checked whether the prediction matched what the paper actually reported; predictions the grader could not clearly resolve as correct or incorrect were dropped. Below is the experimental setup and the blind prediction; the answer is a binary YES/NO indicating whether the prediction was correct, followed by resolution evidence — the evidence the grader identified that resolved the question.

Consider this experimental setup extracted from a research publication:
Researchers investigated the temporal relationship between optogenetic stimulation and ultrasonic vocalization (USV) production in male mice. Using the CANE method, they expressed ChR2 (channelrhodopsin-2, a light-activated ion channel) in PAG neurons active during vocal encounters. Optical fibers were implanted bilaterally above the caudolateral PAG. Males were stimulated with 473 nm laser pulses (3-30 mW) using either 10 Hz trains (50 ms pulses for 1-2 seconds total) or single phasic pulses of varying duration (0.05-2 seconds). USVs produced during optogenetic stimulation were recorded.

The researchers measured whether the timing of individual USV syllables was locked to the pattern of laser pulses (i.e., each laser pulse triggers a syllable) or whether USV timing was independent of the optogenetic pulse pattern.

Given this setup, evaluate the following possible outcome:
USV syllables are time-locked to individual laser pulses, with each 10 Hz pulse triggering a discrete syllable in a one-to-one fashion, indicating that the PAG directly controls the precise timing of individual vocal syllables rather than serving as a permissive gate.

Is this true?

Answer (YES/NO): NO